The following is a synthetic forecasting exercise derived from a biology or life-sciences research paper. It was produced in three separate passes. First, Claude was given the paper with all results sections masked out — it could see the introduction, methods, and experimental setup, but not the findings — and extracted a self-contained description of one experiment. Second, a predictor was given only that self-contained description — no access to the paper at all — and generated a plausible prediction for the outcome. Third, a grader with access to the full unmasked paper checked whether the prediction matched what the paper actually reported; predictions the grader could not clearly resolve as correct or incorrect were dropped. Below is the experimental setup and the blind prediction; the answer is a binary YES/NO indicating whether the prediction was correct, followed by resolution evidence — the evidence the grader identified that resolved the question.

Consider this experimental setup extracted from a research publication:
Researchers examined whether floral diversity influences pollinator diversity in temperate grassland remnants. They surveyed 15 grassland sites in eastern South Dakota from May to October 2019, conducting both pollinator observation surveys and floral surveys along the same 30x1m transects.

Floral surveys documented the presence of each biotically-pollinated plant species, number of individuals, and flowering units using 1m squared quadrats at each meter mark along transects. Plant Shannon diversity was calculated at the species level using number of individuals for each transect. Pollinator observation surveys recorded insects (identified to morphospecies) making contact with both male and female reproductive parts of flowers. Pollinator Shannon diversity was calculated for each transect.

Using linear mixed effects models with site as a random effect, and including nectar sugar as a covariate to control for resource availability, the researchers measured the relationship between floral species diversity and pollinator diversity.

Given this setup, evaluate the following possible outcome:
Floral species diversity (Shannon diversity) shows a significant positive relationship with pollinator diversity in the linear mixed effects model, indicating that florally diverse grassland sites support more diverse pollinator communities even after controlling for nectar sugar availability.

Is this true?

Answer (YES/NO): NO